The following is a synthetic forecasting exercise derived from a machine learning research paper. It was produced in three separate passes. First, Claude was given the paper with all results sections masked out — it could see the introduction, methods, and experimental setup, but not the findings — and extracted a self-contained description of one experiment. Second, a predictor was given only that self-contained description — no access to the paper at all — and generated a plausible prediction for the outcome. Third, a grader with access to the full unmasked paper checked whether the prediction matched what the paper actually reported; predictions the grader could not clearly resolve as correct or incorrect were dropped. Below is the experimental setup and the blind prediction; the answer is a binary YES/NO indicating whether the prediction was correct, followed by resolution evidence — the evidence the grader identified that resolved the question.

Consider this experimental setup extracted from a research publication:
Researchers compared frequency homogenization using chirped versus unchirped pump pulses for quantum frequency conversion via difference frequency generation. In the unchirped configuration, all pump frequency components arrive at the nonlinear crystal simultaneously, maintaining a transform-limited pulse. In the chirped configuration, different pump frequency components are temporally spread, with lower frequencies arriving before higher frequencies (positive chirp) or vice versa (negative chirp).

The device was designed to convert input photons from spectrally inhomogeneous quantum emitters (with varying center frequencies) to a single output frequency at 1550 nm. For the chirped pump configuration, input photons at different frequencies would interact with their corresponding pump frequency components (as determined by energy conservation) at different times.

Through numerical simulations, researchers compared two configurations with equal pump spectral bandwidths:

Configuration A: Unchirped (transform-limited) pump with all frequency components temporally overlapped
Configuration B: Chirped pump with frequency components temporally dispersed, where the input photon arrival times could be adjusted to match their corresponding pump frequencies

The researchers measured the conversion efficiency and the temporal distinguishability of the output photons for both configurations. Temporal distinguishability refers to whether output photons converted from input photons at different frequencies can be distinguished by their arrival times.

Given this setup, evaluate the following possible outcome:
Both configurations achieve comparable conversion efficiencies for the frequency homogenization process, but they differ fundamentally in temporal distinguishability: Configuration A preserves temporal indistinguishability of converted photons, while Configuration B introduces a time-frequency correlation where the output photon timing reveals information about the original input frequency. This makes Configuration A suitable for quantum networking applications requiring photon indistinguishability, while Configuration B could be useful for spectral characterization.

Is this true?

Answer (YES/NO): NO